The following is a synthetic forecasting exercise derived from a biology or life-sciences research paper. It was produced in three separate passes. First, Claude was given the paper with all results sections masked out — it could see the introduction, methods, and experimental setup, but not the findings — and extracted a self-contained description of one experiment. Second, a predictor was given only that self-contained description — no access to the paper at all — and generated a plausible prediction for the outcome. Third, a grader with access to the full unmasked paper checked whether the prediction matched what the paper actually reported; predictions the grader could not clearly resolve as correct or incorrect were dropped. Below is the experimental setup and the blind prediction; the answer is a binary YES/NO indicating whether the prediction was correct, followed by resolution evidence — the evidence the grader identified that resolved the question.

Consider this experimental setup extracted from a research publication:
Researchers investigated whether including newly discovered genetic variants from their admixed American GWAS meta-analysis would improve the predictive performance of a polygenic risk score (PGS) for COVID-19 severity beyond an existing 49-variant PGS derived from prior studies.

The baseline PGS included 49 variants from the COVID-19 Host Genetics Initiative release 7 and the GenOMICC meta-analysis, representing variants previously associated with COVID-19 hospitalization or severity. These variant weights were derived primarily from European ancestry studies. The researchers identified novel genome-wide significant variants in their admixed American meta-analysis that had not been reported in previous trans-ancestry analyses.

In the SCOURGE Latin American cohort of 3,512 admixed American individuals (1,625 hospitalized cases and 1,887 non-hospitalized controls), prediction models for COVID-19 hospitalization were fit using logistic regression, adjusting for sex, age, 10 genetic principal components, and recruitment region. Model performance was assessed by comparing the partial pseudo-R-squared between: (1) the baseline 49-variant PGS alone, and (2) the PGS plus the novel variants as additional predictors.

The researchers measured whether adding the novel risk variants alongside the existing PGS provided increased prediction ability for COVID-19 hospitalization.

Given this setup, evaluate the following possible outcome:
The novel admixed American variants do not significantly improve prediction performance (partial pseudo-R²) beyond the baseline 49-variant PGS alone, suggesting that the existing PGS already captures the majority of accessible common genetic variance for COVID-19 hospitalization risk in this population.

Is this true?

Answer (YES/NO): NO